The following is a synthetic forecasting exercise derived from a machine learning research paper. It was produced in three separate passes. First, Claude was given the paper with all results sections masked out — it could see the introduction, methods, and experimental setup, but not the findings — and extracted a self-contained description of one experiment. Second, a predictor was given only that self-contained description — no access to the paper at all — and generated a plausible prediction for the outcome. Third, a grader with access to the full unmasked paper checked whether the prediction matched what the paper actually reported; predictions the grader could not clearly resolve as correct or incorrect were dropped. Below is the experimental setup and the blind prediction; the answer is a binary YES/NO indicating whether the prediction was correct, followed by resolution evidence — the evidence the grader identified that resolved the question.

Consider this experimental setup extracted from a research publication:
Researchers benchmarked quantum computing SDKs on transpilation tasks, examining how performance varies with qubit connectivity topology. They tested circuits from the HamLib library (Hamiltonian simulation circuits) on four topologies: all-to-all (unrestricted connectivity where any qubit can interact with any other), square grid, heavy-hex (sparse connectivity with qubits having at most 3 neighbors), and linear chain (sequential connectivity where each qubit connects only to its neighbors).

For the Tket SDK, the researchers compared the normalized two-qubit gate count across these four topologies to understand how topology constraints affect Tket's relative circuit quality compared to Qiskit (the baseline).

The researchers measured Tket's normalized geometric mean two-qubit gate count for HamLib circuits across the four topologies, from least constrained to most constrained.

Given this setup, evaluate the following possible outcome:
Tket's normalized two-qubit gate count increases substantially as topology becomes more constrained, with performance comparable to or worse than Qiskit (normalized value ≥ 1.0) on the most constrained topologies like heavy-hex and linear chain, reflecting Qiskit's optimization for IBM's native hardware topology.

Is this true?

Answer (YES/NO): NO